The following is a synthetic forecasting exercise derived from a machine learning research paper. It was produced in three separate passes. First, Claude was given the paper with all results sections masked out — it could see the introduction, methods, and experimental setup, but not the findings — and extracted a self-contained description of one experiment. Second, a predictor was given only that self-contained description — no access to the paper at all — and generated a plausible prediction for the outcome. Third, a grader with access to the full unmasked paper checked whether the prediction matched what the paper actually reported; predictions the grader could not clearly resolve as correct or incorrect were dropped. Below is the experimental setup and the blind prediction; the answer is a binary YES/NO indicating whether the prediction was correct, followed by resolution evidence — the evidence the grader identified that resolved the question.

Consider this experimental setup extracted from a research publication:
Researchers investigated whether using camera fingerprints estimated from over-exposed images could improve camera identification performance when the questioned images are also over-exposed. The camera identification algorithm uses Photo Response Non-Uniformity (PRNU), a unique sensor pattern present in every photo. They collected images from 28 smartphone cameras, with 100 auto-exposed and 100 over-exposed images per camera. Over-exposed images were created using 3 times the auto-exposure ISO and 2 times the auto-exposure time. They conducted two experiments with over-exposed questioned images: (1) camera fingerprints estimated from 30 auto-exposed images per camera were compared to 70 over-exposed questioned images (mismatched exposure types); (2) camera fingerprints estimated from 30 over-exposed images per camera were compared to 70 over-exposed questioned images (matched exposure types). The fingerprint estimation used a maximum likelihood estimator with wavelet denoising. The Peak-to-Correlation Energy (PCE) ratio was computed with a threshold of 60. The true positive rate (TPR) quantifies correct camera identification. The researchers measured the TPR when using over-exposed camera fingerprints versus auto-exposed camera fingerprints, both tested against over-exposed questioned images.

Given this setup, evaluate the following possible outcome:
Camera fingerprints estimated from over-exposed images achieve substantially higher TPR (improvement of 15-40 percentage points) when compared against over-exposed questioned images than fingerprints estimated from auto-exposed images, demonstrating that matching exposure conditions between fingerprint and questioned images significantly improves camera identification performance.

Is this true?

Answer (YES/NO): NO